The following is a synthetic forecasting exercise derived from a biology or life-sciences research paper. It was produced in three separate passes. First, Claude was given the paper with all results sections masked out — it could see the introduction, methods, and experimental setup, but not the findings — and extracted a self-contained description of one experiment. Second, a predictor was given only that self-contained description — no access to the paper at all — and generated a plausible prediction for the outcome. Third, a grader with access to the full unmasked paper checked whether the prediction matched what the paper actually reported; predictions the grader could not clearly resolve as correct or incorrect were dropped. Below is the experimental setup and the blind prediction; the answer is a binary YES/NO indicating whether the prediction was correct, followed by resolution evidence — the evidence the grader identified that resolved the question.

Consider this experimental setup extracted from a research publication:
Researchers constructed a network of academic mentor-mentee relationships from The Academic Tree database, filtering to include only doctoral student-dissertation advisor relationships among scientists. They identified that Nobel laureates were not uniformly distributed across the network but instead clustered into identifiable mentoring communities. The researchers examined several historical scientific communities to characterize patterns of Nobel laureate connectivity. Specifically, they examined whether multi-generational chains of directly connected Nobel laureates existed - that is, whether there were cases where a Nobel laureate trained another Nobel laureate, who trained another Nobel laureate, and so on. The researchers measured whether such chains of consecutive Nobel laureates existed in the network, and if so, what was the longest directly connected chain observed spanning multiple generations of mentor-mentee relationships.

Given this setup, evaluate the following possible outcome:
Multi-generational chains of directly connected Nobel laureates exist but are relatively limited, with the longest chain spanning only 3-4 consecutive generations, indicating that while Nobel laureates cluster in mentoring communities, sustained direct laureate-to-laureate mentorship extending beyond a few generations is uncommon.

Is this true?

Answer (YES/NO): YES